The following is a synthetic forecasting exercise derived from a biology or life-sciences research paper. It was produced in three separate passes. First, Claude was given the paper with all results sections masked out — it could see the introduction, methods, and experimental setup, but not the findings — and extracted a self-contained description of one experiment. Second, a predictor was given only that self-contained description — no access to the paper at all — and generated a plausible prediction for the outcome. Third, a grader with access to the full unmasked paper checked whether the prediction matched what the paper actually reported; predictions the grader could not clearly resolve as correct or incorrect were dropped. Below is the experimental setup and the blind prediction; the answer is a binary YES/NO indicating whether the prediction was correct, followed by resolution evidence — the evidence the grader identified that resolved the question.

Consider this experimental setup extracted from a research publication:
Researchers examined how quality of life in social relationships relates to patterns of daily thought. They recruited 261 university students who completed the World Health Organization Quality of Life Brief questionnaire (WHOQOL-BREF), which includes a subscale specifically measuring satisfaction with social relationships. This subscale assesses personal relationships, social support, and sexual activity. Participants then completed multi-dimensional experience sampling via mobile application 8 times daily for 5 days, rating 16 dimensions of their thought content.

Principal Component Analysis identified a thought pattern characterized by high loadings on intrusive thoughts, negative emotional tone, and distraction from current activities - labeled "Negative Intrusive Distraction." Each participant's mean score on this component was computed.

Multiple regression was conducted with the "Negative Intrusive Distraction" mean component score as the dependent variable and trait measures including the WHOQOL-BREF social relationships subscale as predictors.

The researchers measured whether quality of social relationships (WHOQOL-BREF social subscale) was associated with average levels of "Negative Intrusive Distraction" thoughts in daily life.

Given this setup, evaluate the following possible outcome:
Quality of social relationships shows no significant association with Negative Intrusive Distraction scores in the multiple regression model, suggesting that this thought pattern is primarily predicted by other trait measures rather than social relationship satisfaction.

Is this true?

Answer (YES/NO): NO